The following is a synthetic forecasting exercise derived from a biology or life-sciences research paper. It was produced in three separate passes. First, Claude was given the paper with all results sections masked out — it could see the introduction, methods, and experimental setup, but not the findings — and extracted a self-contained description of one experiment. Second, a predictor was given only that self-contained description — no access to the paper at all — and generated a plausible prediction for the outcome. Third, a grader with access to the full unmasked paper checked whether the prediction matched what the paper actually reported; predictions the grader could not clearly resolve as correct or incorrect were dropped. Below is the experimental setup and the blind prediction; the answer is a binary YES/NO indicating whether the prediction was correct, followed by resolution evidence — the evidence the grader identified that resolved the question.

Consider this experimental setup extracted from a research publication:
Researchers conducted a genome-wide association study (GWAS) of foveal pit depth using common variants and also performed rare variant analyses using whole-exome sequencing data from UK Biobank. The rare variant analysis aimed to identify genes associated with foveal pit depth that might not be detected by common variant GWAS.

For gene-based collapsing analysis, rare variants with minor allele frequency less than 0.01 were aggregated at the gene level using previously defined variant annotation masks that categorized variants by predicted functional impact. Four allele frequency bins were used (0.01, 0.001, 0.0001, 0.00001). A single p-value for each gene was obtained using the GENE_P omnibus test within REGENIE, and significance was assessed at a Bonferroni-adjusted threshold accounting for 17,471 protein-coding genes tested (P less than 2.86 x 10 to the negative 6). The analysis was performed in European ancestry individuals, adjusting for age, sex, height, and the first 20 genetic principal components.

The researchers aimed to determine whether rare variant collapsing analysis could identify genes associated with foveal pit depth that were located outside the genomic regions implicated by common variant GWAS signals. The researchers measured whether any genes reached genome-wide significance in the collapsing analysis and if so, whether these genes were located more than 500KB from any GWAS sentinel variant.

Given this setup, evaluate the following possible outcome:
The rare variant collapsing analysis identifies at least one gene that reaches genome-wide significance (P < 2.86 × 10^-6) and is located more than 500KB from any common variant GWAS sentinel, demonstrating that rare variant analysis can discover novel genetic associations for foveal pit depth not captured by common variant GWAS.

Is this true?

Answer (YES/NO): NO